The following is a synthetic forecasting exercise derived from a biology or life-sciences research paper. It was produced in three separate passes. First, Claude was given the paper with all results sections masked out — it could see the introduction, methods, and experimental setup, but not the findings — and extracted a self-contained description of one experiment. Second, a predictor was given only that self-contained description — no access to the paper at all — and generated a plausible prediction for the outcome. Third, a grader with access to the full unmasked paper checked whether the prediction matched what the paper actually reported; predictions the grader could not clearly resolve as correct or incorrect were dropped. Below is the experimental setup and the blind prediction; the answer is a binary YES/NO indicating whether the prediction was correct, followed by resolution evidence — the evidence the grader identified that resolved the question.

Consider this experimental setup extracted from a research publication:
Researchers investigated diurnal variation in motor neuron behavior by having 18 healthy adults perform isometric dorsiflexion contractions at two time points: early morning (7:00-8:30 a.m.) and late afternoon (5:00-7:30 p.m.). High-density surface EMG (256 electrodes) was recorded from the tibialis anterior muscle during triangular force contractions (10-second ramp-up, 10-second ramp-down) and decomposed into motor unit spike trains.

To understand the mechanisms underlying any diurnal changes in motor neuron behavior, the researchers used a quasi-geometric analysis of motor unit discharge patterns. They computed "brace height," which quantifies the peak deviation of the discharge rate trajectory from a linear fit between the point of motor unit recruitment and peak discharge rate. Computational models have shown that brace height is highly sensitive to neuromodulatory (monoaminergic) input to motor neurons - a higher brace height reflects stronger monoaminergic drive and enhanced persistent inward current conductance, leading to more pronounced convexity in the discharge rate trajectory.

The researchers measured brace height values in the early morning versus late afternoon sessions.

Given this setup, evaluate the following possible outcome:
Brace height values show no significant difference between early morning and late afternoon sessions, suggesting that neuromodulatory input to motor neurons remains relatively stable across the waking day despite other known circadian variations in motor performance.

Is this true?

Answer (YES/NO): YES